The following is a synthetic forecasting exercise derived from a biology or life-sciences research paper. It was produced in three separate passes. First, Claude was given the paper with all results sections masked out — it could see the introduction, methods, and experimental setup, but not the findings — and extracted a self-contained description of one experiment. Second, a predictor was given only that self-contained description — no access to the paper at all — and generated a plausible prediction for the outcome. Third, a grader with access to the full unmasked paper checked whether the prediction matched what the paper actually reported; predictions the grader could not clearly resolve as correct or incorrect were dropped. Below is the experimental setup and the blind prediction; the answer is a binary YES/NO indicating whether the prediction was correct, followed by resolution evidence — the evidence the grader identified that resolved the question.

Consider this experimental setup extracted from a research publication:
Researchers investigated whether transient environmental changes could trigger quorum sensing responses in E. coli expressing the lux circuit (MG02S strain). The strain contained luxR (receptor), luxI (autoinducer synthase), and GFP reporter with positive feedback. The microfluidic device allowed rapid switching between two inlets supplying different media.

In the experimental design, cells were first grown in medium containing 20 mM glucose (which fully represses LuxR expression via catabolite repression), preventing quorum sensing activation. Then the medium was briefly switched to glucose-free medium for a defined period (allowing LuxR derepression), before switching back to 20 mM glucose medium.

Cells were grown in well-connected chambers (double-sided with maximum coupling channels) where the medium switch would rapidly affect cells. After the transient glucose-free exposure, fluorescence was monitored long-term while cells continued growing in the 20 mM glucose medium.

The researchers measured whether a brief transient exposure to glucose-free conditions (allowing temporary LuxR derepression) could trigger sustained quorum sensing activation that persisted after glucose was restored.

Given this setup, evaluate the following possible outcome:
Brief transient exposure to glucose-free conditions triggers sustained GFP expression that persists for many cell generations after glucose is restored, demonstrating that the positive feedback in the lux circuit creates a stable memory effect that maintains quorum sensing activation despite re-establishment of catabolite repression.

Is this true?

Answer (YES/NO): NO